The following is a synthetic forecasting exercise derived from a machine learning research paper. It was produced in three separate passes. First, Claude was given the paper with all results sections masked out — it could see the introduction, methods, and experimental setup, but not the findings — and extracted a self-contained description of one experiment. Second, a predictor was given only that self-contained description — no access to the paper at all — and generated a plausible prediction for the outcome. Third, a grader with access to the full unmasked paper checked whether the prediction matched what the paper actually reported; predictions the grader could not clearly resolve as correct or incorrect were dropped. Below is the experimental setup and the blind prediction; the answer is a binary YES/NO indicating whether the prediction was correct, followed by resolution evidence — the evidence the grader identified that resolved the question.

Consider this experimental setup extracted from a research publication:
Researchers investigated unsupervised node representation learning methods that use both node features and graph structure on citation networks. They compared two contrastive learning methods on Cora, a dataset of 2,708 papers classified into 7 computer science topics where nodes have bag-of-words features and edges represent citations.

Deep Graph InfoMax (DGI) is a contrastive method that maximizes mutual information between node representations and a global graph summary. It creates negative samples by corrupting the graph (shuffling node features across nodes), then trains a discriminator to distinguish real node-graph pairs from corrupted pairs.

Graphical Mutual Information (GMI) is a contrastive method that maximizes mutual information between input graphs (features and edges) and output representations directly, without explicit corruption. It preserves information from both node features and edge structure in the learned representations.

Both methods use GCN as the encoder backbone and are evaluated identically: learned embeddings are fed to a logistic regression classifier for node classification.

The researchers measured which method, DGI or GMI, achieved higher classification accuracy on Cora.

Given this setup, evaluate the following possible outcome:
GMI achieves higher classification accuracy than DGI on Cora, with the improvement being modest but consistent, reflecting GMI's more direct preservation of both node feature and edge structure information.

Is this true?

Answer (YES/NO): YES